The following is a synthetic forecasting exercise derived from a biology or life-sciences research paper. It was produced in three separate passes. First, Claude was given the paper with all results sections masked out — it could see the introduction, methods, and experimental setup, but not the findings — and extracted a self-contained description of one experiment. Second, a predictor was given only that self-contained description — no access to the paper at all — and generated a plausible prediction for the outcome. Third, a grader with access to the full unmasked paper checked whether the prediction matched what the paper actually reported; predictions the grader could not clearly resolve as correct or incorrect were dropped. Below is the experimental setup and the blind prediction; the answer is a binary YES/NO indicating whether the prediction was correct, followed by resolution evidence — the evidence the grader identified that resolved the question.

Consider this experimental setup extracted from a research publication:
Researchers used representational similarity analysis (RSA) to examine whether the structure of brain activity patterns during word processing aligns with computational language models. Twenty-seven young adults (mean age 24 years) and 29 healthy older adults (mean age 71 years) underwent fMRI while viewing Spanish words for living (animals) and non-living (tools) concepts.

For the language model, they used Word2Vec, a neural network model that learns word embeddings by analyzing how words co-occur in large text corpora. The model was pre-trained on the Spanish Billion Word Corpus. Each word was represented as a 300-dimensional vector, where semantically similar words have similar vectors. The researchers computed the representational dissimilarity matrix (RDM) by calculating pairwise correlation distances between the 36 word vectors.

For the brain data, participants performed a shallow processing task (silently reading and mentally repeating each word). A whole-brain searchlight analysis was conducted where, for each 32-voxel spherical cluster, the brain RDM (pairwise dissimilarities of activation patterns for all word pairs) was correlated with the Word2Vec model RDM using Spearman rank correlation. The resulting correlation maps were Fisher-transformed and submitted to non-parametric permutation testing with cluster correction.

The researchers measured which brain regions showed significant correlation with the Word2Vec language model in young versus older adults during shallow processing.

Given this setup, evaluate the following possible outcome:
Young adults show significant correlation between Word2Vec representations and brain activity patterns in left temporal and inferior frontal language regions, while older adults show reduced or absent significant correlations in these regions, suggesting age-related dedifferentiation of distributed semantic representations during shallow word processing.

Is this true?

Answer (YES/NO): NO